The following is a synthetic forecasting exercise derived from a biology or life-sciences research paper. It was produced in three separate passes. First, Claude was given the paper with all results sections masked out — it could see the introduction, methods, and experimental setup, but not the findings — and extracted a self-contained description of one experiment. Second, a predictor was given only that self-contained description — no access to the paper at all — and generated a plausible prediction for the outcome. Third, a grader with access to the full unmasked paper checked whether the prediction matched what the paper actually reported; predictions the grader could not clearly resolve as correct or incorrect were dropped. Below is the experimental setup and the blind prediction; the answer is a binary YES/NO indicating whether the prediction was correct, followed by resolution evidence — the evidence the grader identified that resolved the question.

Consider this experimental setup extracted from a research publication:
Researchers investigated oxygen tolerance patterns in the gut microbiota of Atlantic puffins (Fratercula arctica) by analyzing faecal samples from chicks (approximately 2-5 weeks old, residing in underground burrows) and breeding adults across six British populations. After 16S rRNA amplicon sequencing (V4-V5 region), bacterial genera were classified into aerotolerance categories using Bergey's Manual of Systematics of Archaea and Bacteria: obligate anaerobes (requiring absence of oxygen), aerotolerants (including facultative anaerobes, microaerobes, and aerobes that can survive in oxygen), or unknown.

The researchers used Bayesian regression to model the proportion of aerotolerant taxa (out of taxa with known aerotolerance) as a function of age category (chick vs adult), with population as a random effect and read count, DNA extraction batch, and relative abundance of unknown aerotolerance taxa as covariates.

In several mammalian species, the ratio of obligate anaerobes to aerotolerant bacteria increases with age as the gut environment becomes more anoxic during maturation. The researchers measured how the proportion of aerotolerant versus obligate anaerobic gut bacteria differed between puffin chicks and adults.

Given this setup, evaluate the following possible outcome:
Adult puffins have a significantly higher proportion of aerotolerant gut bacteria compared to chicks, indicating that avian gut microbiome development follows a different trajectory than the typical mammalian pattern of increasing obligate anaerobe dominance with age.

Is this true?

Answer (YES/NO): YES